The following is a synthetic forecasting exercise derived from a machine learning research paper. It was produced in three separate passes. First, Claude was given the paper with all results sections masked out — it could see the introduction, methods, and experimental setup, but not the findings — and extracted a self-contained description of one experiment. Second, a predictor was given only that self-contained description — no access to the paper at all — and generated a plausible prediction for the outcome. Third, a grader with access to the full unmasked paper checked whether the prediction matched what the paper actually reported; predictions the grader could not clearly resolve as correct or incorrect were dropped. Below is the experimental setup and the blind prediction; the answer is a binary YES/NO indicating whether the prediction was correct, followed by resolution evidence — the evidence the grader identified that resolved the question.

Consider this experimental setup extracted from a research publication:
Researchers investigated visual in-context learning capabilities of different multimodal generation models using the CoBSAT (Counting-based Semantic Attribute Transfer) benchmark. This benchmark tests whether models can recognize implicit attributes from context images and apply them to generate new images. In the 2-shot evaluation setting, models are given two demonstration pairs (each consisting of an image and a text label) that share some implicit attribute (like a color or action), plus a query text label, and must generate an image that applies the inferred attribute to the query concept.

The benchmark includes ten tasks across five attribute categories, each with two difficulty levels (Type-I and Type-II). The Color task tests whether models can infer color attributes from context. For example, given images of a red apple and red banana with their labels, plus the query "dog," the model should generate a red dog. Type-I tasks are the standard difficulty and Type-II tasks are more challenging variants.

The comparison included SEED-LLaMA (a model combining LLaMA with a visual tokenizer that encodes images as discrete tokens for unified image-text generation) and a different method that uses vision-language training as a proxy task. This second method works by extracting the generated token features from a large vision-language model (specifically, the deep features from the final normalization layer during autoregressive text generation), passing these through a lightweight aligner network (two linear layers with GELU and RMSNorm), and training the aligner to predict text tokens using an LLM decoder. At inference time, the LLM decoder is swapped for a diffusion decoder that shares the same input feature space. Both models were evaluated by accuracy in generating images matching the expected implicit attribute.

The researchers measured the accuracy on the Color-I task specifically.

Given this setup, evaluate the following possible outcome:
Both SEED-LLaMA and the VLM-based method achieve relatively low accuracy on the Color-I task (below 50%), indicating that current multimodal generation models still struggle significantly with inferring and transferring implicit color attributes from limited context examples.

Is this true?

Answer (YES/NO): NO